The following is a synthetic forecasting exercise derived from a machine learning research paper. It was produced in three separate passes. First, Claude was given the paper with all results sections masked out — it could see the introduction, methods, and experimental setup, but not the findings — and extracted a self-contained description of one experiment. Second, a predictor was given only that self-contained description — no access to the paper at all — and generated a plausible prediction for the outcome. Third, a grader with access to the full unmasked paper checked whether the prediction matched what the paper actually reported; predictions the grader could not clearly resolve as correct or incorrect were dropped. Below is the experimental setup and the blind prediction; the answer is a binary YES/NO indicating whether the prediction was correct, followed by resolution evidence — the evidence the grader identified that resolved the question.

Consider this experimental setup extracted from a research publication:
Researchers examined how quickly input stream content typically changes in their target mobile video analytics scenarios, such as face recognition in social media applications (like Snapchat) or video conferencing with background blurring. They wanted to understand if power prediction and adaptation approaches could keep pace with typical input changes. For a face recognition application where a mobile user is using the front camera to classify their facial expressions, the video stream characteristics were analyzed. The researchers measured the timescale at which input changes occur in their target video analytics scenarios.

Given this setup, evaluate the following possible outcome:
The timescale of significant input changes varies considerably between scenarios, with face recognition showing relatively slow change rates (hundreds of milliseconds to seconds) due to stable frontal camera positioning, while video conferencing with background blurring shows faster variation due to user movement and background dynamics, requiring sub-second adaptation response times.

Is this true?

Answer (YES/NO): NO